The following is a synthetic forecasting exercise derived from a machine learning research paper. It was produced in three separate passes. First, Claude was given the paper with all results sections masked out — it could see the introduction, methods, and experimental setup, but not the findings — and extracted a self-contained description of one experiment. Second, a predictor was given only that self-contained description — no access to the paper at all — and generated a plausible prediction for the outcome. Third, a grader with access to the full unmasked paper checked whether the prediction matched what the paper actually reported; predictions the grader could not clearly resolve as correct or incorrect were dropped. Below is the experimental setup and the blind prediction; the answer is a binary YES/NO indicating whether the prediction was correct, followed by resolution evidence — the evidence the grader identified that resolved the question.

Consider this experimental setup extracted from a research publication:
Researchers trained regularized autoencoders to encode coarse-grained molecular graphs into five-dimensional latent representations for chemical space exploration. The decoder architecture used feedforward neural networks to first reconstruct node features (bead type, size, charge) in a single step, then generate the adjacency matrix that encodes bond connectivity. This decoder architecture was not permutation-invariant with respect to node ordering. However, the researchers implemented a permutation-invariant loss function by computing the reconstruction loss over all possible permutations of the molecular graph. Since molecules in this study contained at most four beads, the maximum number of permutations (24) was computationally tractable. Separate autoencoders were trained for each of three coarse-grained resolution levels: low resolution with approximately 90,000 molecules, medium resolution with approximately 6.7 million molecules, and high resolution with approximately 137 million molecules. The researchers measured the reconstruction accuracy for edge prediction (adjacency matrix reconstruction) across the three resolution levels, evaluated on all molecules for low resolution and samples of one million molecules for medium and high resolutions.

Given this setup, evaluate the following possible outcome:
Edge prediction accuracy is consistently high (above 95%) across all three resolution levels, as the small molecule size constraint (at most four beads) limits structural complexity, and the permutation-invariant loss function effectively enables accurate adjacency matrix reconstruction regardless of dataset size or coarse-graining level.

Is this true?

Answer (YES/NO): YES